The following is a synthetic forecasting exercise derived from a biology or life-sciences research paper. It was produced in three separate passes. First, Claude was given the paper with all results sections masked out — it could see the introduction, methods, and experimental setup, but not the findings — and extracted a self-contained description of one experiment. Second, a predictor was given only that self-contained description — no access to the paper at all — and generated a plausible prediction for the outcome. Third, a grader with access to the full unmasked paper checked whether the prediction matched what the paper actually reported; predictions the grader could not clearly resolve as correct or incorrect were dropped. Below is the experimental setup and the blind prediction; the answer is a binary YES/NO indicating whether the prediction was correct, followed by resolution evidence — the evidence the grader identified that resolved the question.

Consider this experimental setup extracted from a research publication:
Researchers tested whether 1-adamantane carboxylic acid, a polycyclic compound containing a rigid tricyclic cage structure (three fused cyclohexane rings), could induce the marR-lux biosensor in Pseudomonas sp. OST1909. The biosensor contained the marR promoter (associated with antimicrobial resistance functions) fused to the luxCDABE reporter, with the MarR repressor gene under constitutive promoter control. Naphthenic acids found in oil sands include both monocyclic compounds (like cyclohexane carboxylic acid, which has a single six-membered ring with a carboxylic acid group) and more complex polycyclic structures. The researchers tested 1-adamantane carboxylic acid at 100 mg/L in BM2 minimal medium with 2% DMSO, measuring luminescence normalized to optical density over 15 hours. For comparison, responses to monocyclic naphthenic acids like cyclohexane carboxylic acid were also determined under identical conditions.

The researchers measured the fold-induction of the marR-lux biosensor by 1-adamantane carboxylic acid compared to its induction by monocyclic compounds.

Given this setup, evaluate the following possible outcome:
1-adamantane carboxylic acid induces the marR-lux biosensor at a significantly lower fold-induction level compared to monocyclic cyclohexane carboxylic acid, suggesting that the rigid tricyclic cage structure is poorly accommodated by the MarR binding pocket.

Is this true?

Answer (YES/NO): NO